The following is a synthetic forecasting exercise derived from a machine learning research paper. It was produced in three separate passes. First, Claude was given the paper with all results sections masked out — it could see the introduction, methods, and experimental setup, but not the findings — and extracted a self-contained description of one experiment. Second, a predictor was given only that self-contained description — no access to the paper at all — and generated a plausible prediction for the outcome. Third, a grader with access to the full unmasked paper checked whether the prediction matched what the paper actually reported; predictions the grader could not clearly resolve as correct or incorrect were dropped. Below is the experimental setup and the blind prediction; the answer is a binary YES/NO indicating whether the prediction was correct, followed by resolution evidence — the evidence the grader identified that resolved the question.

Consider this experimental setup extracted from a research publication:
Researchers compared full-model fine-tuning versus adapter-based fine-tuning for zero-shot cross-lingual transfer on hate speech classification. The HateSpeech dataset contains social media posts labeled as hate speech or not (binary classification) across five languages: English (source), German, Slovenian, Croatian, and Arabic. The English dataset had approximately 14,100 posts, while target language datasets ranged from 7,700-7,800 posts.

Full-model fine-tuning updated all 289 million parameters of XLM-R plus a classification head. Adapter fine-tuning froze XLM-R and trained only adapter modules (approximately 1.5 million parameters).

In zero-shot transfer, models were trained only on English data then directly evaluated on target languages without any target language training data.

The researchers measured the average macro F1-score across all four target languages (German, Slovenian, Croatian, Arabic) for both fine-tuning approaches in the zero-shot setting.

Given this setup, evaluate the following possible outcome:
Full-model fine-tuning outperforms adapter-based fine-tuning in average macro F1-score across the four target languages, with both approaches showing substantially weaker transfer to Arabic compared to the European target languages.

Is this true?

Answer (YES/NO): NO